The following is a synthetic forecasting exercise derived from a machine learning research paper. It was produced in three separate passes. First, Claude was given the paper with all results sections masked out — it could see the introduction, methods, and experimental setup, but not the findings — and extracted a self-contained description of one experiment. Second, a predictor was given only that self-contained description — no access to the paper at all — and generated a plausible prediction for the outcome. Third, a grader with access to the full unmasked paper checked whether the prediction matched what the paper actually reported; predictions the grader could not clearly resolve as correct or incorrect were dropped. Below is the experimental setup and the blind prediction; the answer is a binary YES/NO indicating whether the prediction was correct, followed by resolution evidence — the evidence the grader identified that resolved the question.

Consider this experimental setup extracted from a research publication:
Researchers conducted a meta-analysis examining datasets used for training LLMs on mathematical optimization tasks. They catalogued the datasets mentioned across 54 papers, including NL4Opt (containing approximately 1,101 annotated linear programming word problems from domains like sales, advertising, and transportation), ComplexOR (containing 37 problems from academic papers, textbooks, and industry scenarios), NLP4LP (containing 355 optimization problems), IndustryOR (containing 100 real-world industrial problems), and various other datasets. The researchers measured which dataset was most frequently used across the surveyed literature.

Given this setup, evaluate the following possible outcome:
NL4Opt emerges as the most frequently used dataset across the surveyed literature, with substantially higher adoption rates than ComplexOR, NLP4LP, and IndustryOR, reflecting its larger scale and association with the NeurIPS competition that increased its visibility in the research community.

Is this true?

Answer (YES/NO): NO